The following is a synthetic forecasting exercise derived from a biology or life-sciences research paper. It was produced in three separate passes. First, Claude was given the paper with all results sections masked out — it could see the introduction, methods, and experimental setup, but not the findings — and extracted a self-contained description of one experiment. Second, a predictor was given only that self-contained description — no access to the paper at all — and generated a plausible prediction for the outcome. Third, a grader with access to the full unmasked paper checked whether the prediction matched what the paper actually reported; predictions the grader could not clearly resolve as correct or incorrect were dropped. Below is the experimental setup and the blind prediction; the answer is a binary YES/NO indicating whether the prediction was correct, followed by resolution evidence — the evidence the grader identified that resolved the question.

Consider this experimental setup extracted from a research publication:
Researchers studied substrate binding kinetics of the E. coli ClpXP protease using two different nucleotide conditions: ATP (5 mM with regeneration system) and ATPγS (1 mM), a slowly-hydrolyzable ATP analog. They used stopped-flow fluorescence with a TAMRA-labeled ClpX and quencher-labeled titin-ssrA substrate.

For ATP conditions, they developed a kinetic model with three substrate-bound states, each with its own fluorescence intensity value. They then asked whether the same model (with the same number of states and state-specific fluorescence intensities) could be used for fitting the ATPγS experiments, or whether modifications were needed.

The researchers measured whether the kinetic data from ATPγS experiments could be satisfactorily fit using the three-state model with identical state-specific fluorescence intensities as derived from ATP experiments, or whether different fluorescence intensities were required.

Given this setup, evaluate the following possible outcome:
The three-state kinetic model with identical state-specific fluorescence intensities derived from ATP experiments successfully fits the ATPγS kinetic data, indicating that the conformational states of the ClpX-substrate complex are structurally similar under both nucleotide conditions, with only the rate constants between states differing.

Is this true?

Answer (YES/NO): NO